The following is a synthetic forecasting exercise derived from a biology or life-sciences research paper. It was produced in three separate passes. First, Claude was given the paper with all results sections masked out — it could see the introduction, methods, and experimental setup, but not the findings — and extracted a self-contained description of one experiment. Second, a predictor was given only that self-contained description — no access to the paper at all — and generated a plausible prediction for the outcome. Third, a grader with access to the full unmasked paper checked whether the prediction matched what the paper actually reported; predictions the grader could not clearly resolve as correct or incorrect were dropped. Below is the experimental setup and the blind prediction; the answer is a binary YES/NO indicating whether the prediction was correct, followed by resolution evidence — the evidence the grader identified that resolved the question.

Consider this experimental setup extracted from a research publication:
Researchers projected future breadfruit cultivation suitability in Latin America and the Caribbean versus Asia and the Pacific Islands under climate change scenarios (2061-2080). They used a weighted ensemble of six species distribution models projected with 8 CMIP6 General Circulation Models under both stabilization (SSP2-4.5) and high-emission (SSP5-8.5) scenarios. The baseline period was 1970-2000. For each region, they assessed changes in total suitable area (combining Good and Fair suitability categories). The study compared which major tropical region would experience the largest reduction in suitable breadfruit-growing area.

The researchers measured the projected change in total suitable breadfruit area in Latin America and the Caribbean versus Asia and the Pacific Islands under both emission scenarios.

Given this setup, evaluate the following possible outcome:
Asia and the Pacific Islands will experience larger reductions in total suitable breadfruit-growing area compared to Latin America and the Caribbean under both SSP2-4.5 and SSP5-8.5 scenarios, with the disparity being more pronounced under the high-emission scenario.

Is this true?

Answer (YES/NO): NO